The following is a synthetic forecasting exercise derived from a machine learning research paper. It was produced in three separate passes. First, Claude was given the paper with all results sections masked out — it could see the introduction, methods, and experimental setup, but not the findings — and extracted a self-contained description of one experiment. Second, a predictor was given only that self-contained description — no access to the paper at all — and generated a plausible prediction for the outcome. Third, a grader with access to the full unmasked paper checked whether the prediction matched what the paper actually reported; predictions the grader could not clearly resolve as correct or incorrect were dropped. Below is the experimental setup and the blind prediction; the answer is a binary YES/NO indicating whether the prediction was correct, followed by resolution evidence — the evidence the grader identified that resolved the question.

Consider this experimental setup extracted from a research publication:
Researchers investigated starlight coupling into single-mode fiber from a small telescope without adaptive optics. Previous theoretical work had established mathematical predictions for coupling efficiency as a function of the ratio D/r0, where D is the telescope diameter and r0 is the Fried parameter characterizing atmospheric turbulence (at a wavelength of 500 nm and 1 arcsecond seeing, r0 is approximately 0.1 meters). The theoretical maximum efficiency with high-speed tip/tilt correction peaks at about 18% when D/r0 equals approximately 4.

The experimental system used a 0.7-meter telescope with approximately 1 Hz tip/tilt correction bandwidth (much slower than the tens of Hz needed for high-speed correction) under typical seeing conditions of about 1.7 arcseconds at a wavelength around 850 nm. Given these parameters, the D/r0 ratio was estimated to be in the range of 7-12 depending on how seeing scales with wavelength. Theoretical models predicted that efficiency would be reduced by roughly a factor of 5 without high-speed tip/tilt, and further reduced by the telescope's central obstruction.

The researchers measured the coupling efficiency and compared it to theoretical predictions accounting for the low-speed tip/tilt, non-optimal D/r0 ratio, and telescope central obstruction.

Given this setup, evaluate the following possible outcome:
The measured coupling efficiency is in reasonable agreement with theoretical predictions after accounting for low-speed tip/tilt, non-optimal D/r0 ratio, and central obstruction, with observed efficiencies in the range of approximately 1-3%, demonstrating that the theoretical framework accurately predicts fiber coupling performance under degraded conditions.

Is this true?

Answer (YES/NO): NO